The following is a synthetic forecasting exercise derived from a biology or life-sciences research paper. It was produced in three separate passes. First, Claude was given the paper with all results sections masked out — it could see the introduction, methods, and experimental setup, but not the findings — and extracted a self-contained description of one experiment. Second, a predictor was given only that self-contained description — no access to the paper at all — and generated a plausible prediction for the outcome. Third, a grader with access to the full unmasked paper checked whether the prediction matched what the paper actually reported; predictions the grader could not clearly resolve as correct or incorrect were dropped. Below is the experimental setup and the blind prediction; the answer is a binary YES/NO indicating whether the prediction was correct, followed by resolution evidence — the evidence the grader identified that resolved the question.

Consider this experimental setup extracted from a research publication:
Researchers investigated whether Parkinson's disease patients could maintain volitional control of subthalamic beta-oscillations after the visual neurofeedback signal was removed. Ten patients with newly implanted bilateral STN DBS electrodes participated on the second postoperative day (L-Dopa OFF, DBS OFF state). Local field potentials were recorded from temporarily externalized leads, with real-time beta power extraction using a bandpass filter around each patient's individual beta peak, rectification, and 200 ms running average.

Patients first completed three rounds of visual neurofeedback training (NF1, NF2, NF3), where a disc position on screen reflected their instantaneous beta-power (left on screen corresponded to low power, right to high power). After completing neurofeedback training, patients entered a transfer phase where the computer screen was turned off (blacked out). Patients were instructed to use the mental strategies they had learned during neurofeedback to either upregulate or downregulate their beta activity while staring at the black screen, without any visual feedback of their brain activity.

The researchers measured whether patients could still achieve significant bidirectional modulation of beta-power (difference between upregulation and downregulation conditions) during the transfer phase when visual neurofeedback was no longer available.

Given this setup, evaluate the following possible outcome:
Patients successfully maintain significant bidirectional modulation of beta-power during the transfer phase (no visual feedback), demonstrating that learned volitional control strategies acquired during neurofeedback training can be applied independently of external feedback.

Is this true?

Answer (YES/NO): NO